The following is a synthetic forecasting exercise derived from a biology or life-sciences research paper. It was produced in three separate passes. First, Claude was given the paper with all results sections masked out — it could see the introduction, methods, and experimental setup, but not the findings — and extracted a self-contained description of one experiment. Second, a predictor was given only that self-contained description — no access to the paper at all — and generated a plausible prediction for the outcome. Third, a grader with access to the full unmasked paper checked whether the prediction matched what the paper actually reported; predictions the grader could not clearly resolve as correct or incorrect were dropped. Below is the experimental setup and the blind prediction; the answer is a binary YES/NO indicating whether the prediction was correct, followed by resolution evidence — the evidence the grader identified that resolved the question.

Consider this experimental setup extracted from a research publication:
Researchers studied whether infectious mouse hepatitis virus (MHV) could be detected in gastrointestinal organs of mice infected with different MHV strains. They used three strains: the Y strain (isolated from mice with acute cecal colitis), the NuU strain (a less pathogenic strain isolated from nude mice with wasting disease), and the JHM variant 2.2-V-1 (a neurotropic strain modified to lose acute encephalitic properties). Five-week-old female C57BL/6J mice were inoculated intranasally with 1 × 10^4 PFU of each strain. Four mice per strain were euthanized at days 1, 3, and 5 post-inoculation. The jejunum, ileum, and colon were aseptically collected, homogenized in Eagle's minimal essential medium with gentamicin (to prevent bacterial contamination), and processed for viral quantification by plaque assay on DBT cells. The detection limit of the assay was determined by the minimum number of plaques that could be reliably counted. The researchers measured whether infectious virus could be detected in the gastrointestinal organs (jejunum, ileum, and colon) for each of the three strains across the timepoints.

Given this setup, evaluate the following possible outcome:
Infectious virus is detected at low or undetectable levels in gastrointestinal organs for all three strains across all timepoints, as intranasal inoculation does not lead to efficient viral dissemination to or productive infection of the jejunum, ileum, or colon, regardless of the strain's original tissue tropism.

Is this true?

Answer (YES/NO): NO